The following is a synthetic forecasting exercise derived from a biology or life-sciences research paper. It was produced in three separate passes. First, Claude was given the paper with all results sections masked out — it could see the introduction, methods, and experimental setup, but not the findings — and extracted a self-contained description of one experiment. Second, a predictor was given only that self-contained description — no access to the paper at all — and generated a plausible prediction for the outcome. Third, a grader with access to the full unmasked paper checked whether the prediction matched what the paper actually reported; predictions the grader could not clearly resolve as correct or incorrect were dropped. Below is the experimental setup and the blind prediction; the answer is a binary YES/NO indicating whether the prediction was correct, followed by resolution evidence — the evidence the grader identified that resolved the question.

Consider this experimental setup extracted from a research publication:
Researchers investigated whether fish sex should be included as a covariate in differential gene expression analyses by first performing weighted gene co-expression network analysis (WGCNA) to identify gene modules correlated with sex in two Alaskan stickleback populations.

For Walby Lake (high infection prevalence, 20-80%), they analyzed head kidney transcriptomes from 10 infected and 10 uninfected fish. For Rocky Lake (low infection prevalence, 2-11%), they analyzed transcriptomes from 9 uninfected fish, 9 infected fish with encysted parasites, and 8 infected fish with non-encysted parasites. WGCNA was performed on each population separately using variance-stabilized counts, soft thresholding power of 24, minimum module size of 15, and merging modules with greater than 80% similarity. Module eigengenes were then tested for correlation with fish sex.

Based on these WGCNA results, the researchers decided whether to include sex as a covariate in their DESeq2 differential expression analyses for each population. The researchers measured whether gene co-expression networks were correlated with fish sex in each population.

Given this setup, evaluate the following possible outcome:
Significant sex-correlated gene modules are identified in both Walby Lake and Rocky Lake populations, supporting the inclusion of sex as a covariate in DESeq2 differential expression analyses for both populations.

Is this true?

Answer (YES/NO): NO